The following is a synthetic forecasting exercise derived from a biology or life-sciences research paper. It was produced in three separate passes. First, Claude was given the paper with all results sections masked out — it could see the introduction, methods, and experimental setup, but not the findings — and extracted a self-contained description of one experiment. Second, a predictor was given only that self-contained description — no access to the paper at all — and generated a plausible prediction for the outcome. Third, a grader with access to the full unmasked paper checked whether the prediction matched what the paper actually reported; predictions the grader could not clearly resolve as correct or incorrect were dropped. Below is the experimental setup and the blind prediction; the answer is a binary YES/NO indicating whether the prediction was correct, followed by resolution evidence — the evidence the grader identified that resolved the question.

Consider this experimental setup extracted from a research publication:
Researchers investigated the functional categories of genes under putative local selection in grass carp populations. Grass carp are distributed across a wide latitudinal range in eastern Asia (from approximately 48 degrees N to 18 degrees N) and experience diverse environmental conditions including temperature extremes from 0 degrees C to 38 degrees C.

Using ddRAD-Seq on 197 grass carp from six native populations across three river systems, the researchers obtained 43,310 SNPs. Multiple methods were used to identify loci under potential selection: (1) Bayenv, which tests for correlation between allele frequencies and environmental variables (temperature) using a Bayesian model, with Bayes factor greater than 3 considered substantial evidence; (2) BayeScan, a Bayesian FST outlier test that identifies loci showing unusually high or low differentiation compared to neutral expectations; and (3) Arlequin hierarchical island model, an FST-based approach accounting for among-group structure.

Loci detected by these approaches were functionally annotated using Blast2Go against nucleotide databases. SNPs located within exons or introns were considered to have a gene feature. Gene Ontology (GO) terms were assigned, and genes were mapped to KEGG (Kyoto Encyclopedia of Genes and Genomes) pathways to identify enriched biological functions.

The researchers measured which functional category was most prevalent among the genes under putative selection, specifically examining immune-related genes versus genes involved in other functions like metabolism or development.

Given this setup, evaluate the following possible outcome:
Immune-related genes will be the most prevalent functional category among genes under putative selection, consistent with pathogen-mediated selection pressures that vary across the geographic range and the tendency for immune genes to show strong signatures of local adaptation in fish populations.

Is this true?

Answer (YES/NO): YES